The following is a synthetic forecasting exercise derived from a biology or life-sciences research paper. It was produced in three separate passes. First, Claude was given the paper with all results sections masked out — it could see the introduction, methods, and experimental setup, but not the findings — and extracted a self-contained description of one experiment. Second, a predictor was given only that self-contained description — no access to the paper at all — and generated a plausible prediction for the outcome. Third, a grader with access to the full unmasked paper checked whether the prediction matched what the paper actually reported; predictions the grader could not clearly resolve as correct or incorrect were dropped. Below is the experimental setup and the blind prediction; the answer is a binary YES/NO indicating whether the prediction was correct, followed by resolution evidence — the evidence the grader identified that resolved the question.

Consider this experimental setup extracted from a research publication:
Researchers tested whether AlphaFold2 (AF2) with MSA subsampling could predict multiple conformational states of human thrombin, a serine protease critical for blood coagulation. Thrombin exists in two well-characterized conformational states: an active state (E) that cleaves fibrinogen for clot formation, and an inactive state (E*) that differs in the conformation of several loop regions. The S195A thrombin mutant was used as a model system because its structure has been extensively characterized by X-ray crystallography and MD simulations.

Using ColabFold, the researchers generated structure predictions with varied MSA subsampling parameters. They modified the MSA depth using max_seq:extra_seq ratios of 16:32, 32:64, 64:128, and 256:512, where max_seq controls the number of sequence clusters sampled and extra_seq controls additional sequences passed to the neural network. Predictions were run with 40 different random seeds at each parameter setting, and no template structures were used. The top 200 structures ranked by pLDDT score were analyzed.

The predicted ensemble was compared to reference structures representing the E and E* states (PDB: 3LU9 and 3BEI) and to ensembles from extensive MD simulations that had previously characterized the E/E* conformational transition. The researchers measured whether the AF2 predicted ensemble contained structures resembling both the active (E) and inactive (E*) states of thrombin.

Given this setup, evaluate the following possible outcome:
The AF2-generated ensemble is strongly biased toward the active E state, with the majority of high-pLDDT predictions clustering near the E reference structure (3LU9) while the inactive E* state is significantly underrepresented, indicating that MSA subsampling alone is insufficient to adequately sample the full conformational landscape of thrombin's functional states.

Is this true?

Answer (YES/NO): YES